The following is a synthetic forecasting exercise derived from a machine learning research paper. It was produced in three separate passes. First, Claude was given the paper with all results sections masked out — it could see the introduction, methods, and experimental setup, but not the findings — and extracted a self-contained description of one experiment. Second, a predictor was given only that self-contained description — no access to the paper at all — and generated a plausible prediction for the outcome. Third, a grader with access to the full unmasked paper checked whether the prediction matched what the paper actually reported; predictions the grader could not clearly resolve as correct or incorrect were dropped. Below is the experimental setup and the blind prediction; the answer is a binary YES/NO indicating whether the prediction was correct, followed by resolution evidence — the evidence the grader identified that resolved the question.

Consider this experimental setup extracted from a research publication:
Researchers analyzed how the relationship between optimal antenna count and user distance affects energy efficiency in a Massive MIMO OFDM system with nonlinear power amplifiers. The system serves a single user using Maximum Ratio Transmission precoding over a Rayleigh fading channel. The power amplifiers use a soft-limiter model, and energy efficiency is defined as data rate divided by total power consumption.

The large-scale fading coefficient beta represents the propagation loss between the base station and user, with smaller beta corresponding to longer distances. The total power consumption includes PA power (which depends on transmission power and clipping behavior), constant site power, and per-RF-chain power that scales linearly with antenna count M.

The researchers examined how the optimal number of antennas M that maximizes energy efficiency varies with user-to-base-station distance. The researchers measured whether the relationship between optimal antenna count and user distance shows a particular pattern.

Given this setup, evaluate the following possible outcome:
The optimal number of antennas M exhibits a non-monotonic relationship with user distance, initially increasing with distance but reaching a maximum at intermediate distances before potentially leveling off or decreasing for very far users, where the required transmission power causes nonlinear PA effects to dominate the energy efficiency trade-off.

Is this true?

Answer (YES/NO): NO